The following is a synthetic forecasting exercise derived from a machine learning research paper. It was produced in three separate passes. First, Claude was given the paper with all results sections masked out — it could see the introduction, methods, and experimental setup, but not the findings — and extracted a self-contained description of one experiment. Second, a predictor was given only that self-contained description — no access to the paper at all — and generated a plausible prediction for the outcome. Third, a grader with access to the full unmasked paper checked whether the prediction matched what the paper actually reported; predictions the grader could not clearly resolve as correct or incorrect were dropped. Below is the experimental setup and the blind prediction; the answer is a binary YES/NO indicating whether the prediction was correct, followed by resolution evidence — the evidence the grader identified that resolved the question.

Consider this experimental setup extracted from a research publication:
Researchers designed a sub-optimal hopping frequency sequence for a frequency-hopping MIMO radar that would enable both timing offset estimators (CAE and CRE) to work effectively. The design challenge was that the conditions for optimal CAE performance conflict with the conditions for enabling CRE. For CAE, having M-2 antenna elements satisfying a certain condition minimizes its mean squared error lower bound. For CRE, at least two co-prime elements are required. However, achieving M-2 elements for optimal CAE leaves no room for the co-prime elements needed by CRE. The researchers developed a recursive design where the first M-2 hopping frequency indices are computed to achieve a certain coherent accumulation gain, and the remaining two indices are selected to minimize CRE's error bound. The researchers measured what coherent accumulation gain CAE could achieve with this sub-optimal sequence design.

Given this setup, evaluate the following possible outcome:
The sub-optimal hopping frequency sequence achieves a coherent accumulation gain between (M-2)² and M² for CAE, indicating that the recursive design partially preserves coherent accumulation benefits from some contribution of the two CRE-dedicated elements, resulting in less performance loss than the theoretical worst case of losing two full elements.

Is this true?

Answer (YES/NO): NO